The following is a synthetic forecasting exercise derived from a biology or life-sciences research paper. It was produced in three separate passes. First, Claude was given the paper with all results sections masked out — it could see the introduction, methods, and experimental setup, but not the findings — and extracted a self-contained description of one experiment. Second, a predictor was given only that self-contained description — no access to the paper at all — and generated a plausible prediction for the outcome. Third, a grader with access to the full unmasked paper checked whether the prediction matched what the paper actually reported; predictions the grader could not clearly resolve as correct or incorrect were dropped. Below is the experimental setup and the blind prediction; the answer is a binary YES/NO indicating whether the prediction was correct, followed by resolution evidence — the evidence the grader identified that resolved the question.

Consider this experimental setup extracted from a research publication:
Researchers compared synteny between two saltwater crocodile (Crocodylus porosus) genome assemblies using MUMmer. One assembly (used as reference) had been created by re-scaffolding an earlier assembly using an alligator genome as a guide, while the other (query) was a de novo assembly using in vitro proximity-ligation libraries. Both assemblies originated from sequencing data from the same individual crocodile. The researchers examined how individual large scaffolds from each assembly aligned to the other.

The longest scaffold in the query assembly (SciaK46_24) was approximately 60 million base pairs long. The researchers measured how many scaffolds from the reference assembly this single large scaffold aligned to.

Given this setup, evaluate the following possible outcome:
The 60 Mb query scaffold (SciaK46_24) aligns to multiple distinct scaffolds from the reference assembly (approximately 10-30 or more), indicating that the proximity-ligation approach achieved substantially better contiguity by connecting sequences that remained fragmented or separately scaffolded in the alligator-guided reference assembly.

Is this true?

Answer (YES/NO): YES